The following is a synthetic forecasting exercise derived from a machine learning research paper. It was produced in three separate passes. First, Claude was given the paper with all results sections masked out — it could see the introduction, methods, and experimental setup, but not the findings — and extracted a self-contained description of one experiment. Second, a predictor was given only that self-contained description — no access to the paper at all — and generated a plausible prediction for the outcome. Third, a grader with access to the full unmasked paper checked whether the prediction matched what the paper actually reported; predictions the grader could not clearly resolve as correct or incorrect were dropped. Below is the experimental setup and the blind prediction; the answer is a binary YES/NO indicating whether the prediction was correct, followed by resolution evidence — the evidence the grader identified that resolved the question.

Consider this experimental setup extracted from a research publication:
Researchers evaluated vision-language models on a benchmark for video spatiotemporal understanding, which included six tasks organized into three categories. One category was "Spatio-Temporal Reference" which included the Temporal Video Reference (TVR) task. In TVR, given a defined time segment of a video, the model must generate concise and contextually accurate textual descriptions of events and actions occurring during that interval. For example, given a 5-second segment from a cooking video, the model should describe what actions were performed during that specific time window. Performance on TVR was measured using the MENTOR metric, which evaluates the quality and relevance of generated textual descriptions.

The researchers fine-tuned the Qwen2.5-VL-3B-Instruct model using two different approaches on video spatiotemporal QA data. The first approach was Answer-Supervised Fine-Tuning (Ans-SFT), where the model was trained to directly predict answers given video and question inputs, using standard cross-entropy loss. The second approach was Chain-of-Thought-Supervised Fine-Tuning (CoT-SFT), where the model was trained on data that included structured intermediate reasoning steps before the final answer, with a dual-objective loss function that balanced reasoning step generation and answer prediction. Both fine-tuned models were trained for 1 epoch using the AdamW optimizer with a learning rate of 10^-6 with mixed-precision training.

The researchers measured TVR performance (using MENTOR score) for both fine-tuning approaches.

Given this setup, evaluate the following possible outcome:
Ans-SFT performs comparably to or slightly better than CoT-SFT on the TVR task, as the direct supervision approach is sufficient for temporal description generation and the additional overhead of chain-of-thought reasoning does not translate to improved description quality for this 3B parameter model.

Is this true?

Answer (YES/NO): YES